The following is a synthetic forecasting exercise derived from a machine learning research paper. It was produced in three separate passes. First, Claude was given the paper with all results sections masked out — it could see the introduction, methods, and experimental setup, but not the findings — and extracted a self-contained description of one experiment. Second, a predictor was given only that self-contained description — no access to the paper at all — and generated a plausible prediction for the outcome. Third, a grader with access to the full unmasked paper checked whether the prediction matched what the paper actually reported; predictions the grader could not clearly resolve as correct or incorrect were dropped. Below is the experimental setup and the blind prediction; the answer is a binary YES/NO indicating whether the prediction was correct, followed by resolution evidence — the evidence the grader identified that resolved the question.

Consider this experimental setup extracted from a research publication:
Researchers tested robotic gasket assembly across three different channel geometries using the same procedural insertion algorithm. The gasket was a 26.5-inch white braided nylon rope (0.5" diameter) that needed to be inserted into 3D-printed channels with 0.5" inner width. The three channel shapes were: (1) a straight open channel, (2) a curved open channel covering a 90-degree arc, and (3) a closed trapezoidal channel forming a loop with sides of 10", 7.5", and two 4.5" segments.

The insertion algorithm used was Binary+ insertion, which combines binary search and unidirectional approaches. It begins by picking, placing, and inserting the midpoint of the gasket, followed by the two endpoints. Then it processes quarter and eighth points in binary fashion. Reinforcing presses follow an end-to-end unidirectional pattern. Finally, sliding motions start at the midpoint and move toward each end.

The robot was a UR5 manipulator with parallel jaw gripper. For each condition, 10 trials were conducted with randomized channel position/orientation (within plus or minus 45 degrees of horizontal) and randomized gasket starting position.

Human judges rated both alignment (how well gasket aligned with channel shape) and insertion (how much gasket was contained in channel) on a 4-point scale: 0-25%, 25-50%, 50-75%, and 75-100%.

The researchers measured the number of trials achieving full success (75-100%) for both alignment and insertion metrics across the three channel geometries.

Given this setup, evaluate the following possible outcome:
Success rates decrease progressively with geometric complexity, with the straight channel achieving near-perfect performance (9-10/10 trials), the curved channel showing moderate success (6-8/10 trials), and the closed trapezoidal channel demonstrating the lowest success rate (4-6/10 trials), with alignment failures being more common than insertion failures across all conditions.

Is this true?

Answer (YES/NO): NO